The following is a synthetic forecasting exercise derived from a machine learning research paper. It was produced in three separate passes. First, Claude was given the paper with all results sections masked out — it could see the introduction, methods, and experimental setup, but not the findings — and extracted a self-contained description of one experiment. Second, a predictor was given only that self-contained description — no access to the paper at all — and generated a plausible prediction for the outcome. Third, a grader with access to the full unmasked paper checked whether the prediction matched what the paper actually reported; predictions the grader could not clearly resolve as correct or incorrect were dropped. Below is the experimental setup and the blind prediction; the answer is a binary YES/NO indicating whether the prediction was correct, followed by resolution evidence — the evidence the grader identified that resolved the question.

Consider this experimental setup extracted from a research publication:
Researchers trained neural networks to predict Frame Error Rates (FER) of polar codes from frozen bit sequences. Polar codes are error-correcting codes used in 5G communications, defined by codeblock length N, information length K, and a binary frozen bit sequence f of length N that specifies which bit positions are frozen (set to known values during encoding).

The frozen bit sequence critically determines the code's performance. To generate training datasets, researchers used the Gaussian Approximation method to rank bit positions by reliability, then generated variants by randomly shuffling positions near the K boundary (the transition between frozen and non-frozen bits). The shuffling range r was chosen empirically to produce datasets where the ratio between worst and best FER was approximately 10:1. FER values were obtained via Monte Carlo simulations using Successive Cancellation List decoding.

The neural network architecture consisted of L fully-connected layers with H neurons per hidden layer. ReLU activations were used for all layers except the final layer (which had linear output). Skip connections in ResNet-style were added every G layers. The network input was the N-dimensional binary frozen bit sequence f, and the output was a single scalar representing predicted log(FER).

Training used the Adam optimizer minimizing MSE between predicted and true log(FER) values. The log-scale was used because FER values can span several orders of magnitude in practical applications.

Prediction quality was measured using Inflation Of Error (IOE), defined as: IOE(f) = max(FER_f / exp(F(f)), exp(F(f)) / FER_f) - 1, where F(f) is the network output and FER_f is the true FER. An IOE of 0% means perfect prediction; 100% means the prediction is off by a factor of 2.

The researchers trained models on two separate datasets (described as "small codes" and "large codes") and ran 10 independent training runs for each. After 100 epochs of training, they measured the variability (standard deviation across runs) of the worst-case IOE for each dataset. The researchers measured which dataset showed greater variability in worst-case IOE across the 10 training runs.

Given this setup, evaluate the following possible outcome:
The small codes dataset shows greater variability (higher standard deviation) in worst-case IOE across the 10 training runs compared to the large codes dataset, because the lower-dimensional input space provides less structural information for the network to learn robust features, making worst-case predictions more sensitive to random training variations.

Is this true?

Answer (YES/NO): YES